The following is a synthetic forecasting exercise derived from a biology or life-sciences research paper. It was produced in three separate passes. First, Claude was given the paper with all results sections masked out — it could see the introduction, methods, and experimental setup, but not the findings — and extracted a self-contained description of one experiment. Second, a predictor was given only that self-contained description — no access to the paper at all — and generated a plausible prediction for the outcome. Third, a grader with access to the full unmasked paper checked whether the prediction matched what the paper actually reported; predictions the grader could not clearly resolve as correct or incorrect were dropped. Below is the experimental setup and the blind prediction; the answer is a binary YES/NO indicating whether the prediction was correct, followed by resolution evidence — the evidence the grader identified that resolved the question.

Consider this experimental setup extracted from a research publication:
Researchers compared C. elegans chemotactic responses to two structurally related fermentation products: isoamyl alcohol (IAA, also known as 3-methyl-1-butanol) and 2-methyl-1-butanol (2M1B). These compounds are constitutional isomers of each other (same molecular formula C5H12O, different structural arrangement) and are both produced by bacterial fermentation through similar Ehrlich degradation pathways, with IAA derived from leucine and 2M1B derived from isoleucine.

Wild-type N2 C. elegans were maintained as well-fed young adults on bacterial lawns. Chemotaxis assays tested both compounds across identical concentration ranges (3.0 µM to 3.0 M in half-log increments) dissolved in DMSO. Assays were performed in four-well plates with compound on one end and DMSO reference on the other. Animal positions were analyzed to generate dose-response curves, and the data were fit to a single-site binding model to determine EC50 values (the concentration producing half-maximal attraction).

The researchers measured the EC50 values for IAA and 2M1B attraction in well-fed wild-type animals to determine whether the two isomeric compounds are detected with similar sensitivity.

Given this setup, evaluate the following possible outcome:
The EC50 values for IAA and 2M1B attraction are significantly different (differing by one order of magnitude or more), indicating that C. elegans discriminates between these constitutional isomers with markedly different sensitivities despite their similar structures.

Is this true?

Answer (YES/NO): NO